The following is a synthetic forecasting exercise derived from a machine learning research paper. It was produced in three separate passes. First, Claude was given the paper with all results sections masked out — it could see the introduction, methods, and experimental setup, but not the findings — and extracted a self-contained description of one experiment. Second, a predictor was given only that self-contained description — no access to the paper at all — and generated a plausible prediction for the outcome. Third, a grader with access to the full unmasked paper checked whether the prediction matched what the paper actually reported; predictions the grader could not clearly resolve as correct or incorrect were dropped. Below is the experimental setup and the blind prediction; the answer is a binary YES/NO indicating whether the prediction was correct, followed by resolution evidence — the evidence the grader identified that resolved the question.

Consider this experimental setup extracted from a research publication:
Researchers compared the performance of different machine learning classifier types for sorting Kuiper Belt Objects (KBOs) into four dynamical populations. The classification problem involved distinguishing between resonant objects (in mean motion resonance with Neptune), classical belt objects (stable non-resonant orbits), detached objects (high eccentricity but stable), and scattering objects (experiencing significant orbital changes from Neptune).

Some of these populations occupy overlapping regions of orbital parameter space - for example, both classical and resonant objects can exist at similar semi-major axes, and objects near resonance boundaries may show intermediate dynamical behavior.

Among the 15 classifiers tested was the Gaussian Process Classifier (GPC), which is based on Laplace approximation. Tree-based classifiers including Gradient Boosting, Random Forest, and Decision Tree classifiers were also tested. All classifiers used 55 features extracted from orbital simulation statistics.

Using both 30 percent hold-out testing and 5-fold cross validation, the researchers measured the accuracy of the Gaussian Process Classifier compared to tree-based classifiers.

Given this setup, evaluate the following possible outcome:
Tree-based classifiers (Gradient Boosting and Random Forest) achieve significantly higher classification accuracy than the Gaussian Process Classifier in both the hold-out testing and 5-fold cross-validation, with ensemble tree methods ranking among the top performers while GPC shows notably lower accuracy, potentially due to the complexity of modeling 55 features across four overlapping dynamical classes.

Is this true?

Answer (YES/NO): YES